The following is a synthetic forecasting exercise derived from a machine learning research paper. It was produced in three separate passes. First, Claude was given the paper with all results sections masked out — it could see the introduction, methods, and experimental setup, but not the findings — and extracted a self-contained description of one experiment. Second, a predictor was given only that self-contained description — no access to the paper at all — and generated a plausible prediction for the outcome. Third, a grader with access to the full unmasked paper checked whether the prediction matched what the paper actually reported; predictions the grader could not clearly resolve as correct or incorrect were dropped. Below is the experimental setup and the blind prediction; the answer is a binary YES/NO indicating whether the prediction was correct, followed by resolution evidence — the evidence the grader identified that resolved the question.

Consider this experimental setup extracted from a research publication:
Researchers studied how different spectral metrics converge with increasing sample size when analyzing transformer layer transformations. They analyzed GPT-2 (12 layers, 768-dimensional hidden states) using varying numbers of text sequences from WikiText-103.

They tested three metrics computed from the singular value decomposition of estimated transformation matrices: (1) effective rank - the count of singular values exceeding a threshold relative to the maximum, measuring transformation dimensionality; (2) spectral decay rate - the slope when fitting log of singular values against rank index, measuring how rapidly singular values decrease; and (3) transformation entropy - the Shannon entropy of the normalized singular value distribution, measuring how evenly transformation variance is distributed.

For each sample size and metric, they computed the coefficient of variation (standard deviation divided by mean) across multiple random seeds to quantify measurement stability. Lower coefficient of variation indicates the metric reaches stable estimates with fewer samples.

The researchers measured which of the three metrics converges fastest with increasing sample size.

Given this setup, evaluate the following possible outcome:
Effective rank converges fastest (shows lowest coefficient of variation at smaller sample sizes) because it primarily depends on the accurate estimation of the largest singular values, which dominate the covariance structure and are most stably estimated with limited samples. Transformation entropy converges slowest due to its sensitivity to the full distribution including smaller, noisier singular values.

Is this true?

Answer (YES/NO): NO